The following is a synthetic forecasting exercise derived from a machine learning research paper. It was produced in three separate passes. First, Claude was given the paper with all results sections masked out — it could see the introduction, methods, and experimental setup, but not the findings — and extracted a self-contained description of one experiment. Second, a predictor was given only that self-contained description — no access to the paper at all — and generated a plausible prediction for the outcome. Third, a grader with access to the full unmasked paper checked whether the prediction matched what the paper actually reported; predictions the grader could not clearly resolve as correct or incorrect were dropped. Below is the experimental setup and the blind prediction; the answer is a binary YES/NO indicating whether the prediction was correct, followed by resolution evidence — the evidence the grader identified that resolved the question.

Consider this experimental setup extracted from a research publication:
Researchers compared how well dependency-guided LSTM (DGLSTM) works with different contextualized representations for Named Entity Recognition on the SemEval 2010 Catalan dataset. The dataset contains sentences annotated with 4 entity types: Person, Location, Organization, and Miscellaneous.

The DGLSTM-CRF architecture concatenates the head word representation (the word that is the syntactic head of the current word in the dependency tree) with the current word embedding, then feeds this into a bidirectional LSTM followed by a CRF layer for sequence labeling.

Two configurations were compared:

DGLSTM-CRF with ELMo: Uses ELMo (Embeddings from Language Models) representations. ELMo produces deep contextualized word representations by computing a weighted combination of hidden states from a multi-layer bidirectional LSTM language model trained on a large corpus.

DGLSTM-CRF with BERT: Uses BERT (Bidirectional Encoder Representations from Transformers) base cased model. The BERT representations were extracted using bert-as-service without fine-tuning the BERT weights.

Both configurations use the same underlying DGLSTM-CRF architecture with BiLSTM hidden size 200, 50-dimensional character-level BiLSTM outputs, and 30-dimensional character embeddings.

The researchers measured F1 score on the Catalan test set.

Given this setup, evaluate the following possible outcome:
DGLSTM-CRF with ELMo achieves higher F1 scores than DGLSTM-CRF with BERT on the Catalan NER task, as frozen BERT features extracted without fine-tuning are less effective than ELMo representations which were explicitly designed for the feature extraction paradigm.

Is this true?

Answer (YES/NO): NO